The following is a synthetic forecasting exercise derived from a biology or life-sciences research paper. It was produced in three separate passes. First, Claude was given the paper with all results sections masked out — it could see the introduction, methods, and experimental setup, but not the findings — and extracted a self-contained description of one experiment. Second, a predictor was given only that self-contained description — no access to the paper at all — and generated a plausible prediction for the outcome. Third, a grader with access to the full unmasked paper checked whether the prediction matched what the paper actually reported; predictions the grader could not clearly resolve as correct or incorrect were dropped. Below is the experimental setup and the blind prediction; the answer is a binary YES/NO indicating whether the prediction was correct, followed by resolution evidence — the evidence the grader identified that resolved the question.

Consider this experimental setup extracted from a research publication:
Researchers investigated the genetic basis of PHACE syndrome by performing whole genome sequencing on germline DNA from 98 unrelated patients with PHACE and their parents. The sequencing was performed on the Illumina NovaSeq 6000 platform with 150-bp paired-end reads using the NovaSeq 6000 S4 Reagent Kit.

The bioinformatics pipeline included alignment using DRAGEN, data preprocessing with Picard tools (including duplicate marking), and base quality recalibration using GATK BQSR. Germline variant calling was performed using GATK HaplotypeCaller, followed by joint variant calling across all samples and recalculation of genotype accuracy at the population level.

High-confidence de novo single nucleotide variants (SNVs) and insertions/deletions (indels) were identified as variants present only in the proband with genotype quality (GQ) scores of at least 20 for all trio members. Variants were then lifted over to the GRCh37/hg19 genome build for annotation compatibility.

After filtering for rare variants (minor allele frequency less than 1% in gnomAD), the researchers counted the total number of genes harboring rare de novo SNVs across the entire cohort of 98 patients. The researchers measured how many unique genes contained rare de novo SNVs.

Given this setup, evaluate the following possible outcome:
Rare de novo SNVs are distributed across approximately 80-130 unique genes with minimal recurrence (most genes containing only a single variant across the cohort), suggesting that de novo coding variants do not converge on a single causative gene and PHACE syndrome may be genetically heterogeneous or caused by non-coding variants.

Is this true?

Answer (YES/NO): NO